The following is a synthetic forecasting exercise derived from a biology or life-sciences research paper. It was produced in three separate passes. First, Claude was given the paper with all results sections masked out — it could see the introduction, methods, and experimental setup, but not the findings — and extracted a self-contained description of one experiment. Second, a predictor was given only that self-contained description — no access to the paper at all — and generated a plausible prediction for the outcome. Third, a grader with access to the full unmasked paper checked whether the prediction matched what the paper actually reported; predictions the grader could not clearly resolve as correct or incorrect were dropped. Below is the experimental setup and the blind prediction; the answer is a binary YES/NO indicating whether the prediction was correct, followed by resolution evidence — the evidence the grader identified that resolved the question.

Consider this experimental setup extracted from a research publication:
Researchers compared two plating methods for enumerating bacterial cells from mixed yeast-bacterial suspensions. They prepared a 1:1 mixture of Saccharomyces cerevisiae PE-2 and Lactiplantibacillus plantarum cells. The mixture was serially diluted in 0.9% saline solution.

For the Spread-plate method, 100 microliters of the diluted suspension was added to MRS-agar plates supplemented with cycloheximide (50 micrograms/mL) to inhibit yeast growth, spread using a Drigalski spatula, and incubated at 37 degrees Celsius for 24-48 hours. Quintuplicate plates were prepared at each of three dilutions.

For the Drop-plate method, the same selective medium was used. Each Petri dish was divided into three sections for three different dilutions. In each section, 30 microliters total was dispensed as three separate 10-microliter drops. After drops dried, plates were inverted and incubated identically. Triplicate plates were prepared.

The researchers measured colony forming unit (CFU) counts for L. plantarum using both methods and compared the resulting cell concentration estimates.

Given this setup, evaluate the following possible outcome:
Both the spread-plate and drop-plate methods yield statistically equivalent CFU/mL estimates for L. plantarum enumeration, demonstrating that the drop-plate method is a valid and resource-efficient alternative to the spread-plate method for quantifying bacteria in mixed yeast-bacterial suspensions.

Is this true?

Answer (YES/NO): YES